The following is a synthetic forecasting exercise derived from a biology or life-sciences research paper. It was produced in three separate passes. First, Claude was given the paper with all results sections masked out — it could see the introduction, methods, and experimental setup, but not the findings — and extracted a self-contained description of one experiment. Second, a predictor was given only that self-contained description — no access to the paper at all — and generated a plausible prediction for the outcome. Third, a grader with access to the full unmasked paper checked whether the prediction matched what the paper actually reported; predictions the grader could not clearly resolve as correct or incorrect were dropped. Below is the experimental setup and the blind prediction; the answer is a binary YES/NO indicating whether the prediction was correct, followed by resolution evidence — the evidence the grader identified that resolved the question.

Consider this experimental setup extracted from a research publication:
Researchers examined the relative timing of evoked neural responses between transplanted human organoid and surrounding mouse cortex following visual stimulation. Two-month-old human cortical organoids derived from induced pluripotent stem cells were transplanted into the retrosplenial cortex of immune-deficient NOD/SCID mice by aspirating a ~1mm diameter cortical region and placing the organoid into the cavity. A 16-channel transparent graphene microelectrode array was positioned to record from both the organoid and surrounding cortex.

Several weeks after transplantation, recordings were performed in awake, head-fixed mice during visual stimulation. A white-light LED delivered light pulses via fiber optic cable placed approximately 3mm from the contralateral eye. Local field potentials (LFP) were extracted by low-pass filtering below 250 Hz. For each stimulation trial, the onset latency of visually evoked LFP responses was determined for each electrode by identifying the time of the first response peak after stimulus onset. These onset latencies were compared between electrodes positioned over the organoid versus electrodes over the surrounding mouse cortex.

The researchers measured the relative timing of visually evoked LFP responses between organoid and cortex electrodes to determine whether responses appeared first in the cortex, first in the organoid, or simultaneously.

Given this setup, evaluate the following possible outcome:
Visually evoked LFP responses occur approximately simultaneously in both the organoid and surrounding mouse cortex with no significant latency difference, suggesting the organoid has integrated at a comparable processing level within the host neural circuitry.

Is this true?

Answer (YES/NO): NO